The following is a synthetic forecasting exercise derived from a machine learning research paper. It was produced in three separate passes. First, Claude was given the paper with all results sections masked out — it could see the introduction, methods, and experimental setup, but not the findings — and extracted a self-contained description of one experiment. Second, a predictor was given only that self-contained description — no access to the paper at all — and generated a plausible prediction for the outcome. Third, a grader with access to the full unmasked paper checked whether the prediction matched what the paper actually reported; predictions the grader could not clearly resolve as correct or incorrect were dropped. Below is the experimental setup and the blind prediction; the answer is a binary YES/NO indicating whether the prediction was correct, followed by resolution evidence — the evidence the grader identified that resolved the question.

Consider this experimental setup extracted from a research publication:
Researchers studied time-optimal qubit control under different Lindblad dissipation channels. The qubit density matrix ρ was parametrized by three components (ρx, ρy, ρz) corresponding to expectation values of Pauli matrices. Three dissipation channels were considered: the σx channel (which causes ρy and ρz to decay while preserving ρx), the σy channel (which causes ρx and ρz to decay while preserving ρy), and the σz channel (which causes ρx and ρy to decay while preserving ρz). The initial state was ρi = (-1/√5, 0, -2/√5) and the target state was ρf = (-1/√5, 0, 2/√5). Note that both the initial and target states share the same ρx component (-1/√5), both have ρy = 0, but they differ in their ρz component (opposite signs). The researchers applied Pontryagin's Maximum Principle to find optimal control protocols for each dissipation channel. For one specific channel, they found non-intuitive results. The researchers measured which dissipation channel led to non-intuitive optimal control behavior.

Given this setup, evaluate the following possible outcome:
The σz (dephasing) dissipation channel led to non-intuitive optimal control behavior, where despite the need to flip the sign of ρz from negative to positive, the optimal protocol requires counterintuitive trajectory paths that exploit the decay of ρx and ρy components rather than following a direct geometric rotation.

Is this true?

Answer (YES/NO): NO